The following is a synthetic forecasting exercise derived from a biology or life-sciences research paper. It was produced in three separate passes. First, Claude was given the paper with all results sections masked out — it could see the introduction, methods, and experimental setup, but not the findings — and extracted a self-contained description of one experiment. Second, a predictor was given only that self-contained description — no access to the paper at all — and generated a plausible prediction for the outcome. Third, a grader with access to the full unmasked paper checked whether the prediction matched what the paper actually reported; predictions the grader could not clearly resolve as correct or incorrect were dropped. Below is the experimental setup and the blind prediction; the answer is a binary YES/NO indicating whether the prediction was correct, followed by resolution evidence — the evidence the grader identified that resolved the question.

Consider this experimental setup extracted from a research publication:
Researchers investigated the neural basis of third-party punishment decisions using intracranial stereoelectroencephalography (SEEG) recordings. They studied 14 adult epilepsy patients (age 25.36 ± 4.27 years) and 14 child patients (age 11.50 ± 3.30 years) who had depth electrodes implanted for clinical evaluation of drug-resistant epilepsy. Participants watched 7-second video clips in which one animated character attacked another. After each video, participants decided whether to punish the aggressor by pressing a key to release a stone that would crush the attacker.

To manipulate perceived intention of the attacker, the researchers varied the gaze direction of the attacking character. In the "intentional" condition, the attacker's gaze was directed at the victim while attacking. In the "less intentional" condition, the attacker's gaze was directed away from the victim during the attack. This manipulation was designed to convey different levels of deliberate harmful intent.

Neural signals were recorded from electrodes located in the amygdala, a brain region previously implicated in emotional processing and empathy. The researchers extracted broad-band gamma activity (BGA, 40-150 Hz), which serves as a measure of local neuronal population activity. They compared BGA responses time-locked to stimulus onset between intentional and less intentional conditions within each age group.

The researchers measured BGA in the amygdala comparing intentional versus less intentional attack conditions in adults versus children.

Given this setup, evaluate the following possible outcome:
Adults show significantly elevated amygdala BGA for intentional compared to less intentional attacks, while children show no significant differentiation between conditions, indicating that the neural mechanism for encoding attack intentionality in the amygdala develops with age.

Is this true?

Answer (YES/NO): YES